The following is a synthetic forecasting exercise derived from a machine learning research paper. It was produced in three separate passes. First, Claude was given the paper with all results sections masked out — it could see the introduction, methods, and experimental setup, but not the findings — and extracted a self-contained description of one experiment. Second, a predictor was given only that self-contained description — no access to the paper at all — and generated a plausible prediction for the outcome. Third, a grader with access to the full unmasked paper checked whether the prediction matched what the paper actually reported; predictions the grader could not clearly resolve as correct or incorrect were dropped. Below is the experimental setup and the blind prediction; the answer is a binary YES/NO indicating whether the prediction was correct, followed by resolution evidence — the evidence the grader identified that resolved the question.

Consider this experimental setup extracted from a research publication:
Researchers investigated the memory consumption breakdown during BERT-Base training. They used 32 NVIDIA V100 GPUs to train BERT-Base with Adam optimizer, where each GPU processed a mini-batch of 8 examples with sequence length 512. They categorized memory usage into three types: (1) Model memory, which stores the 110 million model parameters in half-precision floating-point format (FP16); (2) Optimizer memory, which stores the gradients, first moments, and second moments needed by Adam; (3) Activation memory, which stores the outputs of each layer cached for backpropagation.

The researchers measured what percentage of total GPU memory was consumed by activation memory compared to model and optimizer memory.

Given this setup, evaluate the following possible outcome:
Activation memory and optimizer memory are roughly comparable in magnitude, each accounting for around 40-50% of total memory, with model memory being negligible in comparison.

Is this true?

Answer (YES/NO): NO